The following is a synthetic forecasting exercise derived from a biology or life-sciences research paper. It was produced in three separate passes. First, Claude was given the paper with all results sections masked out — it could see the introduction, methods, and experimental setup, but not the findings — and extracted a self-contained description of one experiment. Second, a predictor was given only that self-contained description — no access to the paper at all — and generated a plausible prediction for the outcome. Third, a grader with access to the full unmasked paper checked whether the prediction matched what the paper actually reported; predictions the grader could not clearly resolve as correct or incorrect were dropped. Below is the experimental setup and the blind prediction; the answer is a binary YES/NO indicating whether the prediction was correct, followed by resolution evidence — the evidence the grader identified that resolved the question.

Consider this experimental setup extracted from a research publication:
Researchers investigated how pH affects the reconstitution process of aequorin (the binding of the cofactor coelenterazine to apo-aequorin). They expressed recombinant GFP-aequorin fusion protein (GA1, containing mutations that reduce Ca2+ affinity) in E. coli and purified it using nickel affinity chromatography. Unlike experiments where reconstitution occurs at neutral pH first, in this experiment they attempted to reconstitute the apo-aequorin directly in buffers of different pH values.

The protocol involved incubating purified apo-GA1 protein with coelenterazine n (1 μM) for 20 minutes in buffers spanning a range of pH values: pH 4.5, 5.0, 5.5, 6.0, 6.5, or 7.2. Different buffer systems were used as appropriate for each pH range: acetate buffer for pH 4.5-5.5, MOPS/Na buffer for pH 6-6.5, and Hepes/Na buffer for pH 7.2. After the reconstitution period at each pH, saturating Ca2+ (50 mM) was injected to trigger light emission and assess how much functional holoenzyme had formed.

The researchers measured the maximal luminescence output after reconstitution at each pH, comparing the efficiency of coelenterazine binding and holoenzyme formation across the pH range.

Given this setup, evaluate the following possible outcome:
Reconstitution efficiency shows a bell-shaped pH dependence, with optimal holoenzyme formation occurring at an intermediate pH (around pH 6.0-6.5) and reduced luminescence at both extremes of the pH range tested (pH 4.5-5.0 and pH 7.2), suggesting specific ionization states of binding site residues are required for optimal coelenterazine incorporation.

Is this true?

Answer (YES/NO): NO